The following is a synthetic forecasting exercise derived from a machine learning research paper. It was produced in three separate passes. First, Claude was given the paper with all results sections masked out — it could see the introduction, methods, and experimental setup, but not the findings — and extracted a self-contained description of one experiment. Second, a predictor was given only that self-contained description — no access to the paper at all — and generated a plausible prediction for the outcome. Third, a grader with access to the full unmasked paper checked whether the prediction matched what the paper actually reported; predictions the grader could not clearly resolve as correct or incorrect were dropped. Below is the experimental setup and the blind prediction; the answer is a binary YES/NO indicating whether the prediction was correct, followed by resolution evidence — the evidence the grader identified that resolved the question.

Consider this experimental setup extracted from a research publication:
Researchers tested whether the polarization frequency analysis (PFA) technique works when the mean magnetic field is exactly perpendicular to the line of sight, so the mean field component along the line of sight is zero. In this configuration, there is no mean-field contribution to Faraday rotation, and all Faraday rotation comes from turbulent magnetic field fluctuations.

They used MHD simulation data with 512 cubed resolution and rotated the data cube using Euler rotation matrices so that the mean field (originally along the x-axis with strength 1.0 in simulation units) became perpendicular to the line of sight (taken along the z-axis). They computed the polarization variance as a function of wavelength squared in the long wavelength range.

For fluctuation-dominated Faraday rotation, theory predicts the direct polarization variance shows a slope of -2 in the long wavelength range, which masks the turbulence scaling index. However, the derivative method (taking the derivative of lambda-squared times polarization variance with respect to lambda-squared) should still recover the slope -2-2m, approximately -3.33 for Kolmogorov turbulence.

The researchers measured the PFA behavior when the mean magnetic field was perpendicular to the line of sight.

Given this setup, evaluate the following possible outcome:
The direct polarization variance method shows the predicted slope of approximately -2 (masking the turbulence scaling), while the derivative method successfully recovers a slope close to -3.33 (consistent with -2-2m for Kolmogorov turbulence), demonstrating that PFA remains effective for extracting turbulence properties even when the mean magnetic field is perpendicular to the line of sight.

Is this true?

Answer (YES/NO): YES